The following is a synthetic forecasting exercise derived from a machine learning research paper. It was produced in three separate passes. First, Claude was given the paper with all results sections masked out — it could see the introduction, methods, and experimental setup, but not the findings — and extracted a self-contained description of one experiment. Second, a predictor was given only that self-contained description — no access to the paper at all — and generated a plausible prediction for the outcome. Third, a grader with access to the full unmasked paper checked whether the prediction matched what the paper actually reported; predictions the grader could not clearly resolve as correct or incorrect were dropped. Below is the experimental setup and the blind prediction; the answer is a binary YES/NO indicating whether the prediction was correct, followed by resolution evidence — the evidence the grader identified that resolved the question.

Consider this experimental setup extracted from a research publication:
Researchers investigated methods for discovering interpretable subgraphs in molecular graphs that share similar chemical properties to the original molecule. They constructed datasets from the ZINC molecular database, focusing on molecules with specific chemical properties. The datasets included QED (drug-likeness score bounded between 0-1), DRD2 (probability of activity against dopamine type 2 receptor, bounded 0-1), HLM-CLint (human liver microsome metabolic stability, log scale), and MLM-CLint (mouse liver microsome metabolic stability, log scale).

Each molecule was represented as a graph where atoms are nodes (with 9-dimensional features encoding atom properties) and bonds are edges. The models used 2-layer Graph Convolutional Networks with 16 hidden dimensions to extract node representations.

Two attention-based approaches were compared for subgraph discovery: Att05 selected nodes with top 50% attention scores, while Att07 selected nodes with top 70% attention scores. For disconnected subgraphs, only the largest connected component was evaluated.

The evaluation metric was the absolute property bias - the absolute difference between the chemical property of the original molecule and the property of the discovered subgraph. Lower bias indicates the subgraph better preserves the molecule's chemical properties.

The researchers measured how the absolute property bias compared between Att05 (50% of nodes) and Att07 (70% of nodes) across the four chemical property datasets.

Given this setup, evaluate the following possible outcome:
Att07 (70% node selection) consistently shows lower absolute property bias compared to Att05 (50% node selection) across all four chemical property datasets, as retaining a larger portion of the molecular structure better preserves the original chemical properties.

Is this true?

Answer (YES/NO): NO